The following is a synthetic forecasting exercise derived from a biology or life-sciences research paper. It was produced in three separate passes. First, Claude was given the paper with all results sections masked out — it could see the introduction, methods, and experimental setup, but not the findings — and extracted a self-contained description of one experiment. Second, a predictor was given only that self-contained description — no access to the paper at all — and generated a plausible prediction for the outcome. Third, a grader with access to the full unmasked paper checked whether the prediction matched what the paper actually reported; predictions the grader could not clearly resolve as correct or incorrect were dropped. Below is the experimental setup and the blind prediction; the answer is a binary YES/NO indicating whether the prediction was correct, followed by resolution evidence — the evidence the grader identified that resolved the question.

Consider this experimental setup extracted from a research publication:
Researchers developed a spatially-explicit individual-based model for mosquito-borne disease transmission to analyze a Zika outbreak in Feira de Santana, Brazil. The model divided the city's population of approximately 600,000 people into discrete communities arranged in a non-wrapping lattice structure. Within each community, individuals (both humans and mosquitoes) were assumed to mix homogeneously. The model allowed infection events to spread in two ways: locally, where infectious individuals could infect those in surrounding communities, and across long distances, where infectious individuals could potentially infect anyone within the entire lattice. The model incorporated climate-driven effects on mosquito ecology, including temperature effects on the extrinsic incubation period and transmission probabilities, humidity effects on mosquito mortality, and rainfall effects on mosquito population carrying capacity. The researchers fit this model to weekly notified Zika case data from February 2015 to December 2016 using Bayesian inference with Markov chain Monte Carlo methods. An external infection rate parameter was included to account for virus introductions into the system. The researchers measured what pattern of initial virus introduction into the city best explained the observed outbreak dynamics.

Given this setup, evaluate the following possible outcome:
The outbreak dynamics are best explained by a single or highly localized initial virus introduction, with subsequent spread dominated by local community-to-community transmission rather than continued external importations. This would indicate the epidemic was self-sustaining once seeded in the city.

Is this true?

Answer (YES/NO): NO